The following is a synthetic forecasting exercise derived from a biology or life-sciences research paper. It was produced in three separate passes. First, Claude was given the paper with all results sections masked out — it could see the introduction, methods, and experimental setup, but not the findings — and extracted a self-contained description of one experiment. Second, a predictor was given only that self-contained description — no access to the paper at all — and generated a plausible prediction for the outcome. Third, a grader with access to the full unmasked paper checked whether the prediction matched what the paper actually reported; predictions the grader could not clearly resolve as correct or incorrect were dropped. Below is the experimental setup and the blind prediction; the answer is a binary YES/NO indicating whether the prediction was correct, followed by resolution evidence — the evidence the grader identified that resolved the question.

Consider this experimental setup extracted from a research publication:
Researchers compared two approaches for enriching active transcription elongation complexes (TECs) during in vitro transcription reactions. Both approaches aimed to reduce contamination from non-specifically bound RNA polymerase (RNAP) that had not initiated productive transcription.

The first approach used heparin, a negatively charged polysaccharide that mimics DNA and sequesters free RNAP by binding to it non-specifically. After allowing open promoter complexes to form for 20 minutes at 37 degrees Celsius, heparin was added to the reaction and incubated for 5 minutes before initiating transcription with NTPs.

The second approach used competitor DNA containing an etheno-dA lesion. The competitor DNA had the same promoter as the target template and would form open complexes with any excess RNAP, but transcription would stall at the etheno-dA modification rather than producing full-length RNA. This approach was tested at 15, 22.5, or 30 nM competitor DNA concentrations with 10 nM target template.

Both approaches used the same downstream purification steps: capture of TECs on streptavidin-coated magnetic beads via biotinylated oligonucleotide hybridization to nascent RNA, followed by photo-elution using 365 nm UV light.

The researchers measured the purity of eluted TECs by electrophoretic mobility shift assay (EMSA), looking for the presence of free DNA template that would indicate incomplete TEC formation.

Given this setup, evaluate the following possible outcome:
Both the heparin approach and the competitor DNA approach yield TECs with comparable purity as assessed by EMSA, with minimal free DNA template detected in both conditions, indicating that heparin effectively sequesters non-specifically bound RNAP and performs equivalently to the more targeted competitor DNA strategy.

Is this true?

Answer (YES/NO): NO